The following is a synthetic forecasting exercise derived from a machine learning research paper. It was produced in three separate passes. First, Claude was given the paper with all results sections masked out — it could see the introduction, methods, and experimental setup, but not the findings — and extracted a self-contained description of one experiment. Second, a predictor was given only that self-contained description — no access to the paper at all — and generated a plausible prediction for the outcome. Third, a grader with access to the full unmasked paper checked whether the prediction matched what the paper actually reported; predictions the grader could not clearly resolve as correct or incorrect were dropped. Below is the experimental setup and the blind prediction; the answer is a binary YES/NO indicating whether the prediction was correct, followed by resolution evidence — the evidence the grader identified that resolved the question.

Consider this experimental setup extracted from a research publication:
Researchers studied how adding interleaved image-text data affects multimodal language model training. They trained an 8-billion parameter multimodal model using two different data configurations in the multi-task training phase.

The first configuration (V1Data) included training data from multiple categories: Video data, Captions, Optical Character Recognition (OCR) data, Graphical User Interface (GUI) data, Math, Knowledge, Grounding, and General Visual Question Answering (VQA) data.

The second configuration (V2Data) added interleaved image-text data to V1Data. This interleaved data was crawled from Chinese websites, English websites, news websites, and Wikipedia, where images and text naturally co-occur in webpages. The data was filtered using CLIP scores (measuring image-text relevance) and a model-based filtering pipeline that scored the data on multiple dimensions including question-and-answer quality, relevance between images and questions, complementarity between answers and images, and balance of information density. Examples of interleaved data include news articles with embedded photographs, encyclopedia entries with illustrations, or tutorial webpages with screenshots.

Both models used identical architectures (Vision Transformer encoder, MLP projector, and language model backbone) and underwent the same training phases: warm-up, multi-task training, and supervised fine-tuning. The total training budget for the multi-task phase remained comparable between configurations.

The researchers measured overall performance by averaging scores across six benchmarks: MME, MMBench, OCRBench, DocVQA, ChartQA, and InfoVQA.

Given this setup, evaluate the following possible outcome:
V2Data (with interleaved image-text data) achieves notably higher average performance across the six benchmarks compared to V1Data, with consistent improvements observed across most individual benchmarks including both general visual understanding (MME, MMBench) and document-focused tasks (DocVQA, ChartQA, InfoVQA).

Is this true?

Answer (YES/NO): YES